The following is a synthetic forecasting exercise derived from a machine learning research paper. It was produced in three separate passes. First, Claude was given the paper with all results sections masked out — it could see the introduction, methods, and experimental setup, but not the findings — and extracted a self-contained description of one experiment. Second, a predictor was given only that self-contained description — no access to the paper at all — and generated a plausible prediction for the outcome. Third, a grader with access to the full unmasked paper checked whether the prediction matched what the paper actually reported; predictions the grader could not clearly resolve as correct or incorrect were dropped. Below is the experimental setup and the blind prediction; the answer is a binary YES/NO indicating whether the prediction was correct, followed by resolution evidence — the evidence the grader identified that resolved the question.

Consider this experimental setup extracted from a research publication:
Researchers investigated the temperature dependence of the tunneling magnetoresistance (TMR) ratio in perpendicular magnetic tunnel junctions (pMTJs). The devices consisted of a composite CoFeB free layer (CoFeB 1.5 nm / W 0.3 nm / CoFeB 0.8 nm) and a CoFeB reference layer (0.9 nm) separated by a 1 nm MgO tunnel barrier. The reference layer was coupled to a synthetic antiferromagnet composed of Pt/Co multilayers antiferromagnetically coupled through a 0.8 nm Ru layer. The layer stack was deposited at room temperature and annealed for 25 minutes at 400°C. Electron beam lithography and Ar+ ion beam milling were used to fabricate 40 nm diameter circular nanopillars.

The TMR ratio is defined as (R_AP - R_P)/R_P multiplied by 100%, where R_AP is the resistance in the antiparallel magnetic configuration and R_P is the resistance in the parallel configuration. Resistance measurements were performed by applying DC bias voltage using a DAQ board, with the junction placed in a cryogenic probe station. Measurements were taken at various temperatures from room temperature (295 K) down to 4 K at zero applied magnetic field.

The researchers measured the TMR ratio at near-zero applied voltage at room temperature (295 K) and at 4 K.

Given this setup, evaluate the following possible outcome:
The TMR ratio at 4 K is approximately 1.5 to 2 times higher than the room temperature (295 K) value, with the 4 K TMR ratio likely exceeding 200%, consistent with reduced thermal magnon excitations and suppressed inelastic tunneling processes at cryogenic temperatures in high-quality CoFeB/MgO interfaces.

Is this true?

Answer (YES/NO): YES